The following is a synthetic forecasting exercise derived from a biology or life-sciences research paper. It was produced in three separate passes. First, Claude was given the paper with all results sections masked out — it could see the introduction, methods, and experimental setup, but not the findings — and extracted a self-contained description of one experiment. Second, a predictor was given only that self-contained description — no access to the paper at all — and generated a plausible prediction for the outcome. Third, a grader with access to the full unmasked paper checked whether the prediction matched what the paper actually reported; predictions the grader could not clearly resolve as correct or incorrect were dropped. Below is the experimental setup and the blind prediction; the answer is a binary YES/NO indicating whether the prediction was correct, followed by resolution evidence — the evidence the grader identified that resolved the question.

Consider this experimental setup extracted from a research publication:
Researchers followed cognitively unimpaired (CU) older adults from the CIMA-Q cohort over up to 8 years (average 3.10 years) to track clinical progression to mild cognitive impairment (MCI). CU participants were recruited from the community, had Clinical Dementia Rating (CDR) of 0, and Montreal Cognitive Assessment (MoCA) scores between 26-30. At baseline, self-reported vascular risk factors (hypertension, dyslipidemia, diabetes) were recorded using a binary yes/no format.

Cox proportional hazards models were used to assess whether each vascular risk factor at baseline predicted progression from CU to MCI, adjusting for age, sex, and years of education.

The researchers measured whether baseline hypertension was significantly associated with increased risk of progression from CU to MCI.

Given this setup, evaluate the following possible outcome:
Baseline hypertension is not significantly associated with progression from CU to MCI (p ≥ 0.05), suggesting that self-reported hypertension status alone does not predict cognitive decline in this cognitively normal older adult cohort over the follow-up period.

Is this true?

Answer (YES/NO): NO